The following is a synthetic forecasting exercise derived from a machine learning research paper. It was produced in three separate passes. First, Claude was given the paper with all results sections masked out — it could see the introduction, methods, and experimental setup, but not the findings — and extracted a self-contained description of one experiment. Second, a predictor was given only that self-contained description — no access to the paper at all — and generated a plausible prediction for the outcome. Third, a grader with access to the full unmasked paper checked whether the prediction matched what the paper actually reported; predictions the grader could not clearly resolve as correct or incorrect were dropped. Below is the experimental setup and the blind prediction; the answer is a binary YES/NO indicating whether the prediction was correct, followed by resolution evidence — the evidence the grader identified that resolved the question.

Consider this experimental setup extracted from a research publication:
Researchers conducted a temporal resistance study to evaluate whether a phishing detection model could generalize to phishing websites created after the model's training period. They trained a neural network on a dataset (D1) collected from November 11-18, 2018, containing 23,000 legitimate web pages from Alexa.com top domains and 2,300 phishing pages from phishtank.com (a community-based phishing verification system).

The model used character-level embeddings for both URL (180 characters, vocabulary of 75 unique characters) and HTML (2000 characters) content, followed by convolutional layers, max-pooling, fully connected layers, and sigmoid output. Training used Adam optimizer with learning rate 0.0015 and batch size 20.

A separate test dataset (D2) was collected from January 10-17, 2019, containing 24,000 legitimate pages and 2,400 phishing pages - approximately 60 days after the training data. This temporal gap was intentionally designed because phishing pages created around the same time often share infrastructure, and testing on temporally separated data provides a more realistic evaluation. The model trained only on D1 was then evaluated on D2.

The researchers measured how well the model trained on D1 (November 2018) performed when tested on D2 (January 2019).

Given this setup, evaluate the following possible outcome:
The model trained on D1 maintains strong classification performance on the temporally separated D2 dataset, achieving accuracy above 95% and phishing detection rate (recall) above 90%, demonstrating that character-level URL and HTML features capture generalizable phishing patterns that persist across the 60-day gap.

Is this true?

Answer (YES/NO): NO